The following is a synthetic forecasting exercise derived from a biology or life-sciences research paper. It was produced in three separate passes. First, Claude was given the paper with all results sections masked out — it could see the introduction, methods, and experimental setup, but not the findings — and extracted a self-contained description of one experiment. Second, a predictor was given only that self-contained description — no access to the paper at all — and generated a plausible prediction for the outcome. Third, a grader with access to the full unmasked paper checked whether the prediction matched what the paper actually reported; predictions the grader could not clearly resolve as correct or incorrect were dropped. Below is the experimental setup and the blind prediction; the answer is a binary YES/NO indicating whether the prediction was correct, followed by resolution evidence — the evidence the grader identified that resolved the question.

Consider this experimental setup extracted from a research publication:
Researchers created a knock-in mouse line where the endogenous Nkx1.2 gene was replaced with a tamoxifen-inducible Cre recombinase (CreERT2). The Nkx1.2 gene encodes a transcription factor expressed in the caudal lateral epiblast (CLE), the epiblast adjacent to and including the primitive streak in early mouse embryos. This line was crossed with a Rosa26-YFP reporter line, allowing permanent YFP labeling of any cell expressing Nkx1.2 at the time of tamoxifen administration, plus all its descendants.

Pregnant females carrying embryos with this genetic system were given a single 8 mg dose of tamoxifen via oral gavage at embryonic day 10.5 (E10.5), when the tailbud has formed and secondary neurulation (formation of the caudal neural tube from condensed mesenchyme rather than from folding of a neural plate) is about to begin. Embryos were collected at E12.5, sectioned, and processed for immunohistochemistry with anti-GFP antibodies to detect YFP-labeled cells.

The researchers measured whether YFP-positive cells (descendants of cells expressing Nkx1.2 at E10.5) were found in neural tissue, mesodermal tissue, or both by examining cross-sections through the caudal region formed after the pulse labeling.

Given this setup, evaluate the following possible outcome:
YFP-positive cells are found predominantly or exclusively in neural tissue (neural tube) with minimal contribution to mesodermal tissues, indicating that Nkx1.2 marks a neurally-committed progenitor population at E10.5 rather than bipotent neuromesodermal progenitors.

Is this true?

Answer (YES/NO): NO